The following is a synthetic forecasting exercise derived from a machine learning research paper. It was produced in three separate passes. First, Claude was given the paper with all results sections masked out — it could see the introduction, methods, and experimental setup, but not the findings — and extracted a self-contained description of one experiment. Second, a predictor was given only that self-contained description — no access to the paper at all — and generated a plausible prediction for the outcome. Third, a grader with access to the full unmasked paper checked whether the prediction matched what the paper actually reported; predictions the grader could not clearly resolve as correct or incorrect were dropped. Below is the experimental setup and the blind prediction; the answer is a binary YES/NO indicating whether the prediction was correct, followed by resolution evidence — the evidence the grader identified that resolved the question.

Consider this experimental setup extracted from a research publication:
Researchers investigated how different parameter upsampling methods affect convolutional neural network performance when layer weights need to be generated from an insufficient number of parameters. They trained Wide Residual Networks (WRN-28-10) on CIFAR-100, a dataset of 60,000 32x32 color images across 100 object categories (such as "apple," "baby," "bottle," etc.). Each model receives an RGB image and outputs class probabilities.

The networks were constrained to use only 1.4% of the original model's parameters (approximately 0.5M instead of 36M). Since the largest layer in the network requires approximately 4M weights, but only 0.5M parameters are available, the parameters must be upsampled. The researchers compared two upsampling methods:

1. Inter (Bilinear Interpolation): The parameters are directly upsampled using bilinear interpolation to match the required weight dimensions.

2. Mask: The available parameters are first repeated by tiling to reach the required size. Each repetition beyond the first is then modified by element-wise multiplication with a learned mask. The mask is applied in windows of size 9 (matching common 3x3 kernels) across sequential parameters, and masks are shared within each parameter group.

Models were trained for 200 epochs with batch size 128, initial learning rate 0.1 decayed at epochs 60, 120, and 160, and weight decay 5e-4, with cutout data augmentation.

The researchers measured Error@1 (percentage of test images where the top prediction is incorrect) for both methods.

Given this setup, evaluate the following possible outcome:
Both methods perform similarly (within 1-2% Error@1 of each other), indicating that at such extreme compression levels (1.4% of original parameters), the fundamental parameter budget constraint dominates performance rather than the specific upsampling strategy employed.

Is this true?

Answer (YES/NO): NO